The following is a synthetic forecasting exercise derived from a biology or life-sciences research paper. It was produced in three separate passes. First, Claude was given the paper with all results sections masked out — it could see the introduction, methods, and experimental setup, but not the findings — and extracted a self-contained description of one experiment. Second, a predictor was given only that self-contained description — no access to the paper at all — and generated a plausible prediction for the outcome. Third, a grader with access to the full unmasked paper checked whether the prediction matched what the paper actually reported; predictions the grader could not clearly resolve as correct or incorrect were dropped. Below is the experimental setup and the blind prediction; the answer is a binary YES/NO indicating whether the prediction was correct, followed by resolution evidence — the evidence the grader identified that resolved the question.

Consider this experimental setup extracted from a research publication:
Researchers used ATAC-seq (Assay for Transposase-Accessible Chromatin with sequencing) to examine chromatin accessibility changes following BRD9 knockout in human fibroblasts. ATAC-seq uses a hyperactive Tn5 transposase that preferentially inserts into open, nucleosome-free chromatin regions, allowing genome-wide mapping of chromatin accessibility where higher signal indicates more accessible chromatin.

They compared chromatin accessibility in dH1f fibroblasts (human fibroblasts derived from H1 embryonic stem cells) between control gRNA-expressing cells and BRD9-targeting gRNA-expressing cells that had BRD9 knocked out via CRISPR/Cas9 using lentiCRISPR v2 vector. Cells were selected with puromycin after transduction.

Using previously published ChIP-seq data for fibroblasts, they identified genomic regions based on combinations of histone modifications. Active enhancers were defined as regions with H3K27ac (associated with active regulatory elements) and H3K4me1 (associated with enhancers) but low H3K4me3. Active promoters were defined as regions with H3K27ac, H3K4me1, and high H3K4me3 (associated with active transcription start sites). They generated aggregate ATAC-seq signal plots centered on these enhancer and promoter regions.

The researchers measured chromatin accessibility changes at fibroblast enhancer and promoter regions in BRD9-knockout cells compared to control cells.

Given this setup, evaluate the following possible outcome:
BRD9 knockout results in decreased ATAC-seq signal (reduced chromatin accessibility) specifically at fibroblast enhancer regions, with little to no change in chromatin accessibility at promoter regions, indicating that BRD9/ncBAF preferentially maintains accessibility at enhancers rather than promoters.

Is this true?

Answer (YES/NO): YES